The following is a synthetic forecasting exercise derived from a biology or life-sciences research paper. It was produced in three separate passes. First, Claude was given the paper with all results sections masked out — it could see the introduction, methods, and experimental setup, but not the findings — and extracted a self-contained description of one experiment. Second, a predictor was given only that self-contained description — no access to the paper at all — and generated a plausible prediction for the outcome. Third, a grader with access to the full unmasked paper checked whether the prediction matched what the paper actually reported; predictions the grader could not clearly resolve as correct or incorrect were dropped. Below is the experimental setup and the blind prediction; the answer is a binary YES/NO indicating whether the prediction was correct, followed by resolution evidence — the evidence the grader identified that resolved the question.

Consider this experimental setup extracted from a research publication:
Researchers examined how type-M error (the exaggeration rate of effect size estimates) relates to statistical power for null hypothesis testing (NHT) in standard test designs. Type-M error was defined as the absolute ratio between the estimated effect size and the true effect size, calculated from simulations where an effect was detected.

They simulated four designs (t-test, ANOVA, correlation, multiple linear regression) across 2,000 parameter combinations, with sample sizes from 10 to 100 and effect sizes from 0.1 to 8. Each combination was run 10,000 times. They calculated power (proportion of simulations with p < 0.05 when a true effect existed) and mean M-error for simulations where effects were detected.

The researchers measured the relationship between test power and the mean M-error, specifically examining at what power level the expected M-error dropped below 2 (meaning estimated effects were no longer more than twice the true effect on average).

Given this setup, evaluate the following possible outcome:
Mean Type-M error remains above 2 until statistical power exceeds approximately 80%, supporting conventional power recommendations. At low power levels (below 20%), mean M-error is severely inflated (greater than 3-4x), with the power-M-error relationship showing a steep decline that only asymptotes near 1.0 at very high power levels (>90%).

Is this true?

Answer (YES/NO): NO